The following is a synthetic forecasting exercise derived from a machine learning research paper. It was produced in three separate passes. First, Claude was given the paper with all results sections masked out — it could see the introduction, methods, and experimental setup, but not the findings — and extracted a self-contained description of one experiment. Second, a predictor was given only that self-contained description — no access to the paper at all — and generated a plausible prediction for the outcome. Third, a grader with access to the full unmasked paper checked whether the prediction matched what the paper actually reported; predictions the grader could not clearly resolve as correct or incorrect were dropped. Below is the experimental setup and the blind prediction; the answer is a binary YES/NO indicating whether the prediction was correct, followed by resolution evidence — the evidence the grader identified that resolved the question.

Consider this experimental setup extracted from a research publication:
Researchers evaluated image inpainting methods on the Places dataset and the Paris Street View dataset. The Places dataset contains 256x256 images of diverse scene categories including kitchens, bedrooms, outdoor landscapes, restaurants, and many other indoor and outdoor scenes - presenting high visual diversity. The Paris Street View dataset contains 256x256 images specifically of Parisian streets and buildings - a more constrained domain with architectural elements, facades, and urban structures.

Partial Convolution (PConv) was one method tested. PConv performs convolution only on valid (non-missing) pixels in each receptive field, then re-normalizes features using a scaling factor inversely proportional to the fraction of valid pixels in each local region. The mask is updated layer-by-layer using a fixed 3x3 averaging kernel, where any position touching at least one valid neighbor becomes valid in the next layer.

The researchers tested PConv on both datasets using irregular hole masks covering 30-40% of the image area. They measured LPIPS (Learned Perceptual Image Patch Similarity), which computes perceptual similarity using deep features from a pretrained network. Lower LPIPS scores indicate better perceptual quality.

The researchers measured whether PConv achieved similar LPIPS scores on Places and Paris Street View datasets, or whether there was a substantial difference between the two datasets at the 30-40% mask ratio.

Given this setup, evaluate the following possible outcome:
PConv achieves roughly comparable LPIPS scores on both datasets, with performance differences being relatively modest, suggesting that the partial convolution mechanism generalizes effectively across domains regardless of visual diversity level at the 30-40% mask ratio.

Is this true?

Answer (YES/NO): NO